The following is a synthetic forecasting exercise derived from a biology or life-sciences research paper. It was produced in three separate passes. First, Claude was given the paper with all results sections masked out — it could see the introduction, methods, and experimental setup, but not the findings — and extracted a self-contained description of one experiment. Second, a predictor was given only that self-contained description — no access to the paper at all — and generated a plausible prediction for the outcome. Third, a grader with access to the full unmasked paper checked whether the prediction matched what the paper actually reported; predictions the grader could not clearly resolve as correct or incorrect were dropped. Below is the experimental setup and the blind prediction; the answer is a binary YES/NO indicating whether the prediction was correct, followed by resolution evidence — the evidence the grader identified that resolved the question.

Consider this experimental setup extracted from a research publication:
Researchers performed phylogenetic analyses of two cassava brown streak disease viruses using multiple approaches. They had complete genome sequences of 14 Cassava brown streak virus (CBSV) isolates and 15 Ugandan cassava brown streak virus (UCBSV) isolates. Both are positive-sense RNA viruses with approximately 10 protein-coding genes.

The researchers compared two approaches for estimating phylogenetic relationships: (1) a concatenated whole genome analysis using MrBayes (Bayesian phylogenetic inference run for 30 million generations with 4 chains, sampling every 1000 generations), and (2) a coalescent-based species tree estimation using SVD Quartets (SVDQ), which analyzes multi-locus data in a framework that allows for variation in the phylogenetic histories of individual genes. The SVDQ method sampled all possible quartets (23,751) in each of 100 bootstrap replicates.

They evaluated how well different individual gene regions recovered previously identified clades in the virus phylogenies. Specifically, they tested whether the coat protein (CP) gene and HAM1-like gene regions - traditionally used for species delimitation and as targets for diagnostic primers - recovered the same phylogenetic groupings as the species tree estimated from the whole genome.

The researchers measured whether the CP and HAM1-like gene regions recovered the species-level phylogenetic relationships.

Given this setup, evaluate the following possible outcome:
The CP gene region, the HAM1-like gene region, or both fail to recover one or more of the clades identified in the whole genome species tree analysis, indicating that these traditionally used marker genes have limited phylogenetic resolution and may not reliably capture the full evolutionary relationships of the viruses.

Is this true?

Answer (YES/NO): YES